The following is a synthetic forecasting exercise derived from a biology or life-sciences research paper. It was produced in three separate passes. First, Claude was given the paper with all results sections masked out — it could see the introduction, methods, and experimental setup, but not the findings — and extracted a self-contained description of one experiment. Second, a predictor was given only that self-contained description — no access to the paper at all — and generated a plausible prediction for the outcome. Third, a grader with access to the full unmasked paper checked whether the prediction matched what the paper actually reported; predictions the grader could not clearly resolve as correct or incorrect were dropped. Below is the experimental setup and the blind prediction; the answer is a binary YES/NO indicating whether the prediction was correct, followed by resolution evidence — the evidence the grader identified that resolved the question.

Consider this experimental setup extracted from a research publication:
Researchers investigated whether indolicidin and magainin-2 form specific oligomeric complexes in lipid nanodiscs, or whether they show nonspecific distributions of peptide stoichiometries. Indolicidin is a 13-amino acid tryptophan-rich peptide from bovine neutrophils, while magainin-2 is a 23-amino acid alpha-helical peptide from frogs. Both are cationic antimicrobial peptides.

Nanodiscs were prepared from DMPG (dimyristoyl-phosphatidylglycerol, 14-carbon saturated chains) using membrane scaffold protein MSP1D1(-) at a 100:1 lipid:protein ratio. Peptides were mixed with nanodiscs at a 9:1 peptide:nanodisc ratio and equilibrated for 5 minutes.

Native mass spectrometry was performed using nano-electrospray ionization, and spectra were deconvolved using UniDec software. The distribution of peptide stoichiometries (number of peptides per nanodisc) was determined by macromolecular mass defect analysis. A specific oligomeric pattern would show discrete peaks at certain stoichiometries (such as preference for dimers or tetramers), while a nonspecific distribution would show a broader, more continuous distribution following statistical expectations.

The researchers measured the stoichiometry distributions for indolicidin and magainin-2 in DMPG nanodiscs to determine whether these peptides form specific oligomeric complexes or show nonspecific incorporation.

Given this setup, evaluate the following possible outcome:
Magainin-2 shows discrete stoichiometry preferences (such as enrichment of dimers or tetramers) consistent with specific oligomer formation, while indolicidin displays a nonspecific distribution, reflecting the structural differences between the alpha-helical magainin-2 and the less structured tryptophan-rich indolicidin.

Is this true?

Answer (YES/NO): NO